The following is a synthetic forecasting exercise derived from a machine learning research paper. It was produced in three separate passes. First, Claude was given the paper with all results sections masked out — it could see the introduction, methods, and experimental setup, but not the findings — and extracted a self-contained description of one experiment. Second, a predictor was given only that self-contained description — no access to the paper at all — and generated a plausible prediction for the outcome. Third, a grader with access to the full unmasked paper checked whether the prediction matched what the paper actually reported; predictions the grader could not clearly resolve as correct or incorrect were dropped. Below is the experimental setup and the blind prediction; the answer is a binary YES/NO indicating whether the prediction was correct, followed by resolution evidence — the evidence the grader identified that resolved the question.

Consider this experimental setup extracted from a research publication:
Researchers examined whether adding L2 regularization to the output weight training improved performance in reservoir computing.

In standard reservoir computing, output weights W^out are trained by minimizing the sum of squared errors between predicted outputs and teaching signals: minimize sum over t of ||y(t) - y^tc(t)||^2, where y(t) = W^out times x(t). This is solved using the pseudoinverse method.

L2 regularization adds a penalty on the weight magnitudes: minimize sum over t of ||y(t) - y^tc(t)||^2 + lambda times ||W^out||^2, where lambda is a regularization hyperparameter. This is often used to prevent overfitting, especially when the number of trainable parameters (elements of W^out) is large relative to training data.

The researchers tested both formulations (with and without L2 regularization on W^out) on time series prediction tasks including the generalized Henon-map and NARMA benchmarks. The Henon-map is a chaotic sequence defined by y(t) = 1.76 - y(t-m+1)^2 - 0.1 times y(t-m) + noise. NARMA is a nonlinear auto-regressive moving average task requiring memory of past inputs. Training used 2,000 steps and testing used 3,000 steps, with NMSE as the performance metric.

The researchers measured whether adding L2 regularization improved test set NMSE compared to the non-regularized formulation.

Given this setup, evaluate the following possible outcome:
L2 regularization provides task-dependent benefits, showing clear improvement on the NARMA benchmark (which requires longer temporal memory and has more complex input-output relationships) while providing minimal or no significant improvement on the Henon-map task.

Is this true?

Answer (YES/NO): NO